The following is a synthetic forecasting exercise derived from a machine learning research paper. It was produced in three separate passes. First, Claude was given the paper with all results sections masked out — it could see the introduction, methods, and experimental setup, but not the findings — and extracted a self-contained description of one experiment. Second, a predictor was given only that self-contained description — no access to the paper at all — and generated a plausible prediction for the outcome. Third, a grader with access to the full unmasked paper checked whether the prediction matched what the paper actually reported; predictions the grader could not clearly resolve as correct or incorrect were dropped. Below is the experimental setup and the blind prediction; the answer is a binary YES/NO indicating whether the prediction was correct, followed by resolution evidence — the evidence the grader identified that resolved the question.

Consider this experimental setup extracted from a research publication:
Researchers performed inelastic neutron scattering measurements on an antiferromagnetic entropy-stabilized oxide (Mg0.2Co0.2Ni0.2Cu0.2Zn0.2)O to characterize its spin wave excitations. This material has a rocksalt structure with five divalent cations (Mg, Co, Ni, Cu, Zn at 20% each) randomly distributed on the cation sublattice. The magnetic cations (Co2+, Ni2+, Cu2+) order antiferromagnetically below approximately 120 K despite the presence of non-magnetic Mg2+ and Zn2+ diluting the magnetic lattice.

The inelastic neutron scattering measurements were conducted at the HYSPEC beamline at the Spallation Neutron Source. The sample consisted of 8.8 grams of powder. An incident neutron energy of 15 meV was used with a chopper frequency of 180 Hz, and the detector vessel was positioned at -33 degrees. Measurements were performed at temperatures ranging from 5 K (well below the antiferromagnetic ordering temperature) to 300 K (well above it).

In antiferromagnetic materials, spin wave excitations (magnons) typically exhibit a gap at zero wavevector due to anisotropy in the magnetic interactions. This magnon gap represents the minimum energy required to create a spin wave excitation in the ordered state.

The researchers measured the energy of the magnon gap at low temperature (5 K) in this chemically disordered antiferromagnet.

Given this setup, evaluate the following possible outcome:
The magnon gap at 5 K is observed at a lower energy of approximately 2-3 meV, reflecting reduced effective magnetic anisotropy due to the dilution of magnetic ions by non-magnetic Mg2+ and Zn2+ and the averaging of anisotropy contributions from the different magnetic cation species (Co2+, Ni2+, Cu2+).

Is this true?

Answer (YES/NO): NO